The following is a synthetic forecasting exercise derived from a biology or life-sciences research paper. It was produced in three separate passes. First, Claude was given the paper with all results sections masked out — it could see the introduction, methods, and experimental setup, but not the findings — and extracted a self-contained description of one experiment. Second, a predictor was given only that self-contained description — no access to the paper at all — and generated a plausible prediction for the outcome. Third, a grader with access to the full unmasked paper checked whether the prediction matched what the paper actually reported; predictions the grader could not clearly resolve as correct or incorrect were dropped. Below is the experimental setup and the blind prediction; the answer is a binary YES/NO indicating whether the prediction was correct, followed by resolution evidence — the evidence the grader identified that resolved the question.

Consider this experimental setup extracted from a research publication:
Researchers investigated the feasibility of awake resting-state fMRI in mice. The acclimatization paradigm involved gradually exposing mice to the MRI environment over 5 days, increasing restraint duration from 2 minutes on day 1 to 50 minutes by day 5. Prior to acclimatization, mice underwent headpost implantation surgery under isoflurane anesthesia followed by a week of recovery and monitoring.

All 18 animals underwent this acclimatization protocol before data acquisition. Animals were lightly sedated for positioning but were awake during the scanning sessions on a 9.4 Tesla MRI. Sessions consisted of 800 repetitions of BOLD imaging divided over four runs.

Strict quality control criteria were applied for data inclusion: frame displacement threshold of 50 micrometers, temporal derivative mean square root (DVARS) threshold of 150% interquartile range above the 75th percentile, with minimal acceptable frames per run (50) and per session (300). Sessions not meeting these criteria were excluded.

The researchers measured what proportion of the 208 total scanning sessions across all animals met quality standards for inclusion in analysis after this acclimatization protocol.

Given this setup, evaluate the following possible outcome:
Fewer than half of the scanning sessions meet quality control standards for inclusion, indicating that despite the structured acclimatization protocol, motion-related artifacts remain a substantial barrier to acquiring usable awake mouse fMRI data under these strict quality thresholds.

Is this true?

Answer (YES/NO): NO